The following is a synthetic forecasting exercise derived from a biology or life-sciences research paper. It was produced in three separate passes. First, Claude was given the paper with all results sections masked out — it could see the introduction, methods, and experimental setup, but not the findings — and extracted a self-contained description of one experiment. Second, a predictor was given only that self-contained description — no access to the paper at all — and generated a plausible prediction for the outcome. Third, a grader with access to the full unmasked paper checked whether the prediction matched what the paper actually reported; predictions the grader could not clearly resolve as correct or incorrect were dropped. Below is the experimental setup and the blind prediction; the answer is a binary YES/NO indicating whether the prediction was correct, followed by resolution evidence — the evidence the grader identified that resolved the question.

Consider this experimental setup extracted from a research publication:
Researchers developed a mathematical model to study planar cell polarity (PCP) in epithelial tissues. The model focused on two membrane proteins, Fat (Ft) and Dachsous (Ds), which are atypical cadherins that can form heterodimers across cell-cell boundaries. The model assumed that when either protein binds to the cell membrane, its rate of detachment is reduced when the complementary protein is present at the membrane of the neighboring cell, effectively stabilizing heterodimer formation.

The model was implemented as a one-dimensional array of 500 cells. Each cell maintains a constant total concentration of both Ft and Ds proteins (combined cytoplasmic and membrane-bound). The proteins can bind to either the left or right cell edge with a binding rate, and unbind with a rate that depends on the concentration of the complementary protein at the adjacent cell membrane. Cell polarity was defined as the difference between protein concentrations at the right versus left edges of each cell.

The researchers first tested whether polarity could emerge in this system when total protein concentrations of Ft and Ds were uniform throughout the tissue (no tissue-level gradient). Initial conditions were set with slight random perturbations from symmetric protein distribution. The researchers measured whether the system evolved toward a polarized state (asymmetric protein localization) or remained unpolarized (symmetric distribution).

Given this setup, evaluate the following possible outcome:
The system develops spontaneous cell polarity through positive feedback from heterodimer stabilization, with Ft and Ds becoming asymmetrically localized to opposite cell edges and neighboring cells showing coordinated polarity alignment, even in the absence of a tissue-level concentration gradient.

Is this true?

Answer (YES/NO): YES